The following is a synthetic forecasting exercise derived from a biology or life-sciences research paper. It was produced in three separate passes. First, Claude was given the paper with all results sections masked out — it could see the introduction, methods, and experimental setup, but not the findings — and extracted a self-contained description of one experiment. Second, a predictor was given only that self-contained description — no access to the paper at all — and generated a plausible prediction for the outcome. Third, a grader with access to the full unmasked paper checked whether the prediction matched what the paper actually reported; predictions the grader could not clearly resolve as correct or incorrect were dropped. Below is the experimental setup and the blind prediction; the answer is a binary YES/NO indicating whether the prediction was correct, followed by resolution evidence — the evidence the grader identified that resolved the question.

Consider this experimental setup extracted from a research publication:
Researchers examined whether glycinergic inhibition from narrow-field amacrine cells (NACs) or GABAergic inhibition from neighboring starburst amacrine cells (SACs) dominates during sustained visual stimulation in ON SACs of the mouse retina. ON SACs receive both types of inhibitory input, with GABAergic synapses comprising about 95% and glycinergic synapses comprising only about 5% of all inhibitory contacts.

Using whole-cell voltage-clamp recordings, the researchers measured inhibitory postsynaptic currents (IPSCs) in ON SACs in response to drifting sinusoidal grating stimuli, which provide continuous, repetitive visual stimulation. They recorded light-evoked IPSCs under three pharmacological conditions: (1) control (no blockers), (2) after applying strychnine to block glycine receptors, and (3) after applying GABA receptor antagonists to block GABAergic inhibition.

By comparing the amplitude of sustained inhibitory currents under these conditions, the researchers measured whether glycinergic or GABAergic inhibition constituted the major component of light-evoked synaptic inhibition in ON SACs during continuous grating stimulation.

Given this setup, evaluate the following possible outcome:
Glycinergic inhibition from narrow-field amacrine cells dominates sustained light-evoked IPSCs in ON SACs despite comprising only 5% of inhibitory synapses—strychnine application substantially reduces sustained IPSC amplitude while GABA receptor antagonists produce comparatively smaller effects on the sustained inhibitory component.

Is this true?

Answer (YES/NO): YES